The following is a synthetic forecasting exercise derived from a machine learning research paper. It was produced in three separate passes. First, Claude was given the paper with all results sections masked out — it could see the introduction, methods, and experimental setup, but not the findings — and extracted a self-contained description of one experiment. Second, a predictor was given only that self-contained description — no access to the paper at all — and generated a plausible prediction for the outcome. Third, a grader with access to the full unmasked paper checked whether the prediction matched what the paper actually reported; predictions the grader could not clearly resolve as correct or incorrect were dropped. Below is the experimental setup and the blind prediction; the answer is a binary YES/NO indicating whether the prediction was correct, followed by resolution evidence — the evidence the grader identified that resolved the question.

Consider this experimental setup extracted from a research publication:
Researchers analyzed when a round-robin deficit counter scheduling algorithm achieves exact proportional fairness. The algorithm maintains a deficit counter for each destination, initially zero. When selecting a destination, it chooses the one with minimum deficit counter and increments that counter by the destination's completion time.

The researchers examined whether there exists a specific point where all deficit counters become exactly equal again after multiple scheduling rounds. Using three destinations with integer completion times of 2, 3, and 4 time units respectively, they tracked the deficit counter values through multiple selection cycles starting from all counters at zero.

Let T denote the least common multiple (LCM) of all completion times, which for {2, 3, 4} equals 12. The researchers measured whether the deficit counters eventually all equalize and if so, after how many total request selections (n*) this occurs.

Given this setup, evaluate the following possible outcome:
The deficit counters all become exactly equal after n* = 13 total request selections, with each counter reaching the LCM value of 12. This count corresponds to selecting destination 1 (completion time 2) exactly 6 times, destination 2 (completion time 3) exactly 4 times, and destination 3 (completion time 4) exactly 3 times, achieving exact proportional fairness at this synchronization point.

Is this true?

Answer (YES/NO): YES